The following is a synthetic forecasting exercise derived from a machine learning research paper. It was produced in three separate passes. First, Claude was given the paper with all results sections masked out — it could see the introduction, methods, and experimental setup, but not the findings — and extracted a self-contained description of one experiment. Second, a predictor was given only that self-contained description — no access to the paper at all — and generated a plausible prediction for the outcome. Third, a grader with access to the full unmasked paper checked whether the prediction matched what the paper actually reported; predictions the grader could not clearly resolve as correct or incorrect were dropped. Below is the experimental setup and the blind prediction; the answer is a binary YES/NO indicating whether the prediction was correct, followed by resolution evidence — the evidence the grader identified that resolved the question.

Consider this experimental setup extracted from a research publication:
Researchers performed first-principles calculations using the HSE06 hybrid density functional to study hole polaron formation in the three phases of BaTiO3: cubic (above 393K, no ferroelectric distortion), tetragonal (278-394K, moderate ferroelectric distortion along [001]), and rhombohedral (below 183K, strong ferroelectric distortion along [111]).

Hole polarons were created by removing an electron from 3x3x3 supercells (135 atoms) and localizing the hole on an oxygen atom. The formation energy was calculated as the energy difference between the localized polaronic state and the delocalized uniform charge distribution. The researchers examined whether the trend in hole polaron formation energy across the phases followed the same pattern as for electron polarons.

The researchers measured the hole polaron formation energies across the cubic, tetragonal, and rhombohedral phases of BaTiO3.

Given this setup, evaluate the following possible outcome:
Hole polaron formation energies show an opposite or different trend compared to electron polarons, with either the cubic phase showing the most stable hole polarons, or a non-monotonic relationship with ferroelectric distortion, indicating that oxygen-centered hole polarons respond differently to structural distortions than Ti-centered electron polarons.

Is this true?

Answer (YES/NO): NO